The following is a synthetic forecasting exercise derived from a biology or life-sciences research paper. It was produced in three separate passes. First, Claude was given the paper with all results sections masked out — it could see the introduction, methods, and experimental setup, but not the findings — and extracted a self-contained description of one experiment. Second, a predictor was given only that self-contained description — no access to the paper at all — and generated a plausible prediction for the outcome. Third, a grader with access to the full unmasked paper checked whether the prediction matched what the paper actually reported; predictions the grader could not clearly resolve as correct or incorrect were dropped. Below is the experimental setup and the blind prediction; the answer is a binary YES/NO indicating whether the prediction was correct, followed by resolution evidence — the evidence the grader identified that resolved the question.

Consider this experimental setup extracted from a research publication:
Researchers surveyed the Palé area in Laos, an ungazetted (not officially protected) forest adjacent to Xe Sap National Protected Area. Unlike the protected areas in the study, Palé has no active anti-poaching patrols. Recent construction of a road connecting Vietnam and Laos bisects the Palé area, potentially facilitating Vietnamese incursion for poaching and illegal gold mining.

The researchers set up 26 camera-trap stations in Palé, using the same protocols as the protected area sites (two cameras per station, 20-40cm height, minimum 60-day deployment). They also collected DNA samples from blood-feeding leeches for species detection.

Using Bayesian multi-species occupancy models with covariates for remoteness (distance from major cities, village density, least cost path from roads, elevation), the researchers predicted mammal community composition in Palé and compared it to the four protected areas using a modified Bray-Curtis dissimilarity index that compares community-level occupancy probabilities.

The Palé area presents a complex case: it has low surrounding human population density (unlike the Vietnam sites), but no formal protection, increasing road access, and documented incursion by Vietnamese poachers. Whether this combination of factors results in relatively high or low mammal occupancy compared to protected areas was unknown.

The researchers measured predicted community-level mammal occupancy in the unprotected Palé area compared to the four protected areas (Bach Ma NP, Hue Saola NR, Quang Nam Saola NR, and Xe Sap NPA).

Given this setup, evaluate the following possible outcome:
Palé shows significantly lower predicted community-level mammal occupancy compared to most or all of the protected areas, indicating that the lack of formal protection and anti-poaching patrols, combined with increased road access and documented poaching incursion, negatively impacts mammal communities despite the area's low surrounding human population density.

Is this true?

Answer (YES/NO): NO